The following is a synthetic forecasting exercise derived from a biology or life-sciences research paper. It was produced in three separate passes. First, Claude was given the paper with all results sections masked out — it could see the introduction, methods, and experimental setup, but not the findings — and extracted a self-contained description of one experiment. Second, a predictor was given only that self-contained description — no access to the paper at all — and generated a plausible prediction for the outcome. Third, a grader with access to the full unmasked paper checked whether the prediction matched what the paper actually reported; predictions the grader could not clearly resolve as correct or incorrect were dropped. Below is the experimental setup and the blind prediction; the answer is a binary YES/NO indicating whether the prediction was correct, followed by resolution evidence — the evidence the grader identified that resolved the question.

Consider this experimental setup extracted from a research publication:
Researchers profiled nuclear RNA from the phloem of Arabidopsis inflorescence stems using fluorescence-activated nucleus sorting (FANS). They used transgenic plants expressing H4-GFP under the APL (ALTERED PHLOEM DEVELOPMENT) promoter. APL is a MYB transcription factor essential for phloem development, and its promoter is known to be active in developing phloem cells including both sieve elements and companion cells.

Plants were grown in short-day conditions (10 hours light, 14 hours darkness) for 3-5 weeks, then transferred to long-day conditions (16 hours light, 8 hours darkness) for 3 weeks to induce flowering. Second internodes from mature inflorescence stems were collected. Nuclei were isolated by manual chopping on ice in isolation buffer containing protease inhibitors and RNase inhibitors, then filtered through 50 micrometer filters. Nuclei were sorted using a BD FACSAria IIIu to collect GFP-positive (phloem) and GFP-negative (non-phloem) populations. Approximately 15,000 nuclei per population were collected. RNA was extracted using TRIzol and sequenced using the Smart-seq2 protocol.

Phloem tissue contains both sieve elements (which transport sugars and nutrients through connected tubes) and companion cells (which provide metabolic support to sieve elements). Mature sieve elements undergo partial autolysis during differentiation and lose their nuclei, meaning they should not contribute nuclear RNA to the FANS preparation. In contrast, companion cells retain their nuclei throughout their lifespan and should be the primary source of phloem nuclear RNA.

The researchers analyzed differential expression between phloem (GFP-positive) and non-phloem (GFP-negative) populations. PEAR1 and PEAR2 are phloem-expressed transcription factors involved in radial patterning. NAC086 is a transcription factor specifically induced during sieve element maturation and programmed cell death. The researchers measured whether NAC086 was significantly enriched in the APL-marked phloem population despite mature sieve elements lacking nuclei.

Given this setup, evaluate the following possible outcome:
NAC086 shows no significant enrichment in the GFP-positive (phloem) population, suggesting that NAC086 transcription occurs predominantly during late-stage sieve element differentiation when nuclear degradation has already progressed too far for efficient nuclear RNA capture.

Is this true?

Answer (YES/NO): NO